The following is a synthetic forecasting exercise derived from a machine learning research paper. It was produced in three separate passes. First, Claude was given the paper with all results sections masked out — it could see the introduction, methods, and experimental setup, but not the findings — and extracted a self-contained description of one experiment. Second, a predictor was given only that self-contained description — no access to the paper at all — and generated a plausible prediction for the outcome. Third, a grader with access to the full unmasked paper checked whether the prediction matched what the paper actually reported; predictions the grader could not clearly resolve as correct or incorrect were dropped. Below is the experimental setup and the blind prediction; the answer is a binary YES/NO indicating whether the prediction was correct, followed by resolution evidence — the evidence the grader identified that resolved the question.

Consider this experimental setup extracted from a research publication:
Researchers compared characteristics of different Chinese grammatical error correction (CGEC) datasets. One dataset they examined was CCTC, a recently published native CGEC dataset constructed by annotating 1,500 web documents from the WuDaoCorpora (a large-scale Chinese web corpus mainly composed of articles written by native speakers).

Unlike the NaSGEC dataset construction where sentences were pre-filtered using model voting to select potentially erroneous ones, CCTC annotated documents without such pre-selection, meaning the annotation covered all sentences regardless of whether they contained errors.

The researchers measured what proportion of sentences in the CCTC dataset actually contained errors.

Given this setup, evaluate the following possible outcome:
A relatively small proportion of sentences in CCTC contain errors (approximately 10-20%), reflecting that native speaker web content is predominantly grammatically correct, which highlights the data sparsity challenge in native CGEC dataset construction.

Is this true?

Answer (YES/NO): NO